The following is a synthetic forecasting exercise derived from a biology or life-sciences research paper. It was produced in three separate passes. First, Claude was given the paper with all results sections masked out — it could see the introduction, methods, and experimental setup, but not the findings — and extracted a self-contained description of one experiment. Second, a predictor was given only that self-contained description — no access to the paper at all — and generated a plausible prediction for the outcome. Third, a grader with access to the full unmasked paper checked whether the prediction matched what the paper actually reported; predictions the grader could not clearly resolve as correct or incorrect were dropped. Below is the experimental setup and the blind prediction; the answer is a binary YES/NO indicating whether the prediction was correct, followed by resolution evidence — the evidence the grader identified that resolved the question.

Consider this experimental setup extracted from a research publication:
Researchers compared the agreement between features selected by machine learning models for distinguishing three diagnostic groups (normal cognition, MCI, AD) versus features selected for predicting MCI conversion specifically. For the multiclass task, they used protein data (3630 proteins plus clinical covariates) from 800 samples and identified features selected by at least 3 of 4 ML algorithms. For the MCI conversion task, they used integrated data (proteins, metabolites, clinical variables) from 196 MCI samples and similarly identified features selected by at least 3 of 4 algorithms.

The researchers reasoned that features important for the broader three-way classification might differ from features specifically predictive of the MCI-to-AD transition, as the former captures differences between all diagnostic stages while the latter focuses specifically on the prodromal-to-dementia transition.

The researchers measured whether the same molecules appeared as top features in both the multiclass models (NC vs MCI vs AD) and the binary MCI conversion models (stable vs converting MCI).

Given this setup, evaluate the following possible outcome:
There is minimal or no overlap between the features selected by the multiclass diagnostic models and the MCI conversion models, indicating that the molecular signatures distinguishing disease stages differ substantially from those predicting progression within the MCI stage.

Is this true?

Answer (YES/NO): YES